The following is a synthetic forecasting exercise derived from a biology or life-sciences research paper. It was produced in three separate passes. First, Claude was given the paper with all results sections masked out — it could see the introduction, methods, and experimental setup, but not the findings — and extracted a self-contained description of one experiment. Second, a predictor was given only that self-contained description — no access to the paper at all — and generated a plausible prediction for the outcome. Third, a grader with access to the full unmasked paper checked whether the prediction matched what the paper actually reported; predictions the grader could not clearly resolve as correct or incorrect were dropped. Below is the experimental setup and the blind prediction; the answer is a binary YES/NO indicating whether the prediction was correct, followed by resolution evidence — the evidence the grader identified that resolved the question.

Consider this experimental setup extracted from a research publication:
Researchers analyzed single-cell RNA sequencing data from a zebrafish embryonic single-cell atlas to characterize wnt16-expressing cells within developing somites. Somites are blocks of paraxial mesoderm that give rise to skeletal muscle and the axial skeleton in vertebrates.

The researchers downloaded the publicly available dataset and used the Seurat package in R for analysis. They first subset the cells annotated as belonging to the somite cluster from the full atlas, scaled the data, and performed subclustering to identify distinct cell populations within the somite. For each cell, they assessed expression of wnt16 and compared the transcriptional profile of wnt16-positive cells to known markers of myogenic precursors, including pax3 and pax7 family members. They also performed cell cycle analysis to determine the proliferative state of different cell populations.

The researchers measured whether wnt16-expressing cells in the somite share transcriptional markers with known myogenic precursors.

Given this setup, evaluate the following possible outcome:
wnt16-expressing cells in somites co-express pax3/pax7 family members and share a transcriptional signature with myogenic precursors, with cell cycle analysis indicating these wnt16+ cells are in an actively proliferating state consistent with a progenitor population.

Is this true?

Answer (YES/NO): NO